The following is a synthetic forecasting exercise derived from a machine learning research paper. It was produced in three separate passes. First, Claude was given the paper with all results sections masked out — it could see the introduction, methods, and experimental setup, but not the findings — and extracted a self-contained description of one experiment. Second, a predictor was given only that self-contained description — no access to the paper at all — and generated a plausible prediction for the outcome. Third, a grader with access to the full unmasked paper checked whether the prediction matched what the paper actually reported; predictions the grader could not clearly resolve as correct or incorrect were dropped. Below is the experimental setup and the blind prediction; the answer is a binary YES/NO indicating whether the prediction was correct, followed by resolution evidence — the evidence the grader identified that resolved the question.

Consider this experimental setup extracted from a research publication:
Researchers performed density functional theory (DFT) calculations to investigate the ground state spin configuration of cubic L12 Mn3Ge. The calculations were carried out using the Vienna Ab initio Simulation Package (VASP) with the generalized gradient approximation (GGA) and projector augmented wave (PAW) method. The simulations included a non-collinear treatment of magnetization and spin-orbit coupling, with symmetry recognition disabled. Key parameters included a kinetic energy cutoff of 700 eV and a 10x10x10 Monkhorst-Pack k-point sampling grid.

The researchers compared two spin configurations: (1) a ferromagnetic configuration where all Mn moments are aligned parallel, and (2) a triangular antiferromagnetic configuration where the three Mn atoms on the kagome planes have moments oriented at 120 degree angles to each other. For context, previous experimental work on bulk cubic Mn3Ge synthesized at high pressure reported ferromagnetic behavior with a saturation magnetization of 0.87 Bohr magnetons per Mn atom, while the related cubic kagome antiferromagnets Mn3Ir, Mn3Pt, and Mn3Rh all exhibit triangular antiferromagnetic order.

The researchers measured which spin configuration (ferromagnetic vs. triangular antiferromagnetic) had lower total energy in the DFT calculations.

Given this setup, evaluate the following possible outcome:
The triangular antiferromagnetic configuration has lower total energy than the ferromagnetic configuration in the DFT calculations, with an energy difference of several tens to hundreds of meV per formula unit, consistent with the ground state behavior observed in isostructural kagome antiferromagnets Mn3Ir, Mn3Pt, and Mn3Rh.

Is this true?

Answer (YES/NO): YES